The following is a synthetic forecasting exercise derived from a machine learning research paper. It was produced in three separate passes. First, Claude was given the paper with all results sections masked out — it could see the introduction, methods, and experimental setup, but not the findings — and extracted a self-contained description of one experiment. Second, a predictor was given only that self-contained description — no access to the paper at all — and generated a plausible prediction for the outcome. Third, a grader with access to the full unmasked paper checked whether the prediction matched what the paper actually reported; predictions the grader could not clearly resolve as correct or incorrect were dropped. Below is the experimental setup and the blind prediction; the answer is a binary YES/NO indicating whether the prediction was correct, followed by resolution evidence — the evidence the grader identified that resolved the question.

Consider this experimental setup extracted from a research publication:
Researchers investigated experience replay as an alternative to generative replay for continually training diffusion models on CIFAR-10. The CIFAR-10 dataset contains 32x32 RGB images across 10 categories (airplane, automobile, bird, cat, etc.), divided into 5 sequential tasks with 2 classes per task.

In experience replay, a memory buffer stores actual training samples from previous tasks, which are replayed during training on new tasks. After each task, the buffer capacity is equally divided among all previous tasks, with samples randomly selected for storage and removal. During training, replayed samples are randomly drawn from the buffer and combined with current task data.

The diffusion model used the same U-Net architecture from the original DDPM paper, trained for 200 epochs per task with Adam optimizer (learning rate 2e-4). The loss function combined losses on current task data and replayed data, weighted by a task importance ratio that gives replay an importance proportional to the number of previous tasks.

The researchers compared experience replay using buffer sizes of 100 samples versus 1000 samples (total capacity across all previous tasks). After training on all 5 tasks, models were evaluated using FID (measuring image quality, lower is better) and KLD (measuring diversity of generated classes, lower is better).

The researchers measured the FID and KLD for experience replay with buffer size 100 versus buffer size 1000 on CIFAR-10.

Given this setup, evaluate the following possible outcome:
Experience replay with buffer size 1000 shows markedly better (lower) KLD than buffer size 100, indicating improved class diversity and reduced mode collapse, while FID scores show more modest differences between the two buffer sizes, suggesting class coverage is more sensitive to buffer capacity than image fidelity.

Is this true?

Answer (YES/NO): NO